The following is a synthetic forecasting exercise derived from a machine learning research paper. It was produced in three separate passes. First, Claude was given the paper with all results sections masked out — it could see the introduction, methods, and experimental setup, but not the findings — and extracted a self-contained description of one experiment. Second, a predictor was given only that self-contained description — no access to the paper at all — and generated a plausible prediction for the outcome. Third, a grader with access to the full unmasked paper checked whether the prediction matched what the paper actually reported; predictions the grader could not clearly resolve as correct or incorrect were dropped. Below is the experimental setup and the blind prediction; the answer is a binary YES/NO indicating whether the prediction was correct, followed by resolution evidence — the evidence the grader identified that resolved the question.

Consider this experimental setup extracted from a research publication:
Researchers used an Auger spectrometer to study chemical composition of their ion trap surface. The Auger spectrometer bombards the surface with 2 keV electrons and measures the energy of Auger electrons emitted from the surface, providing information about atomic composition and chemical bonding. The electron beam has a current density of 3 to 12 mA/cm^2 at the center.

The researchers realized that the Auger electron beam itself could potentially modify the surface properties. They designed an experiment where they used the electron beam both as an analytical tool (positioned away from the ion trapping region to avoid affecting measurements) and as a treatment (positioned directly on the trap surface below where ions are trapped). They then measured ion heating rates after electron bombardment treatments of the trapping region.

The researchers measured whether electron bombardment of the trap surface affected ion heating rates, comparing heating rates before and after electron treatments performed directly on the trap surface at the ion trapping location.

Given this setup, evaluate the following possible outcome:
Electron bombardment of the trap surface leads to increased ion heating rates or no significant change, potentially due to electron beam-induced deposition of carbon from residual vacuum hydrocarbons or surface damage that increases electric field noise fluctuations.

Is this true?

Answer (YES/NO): YES